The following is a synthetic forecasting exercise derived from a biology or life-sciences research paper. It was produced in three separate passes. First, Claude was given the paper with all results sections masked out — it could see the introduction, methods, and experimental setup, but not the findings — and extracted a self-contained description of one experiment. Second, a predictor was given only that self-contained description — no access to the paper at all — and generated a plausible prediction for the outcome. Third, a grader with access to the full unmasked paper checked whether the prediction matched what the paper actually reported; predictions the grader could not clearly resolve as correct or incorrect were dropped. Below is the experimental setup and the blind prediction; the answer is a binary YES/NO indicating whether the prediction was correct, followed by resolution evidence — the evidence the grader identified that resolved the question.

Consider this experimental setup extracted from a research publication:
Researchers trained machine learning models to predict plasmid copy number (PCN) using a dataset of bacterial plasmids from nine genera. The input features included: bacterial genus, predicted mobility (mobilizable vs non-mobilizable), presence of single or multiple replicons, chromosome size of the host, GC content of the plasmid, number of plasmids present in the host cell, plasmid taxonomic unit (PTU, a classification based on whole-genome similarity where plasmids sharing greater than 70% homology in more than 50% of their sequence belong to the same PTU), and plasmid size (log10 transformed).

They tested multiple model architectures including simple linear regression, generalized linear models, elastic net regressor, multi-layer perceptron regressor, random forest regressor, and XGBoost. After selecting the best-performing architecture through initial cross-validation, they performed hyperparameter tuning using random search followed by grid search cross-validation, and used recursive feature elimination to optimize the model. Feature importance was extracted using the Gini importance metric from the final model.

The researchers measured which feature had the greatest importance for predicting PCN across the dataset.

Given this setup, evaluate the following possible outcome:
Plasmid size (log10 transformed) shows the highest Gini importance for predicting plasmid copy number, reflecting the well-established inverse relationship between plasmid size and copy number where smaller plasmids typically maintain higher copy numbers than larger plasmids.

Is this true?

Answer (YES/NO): YES